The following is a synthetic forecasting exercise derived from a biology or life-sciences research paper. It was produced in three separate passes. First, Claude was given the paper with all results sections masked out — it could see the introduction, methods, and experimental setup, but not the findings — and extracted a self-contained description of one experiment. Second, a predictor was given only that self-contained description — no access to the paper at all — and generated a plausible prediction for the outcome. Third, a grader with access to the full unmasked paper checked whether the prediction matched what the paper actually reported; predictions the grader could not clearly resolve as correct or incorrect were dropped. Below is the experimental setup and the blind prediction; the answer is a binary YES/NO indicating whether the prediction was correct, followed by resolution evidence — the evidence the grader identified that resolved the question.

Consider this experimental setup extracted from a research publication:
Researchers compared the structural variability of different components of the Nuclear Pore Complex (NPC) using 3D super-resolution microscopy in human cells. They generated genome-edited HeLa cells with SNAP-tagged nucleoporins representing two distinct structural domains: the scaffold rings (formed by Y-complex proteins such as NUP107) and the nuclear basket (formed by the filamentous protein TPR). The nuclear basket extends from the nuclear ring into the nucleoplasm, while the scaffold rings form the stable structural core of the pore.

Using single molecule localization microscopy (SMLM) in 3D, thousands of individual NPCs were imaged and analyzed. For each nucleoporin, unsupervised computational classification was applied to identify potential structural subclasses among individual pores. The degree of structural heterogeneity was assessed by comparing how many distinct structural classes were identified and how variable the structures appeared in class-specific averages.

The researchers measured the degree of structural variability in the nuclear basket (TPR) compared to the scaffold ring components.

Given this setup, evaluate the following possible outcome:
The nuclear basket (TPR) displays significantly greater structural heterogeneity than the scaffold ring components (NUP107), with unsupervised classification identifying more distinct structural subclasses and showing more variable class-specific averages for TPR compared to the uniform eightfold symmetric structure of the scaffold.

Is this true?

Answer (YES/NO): NO